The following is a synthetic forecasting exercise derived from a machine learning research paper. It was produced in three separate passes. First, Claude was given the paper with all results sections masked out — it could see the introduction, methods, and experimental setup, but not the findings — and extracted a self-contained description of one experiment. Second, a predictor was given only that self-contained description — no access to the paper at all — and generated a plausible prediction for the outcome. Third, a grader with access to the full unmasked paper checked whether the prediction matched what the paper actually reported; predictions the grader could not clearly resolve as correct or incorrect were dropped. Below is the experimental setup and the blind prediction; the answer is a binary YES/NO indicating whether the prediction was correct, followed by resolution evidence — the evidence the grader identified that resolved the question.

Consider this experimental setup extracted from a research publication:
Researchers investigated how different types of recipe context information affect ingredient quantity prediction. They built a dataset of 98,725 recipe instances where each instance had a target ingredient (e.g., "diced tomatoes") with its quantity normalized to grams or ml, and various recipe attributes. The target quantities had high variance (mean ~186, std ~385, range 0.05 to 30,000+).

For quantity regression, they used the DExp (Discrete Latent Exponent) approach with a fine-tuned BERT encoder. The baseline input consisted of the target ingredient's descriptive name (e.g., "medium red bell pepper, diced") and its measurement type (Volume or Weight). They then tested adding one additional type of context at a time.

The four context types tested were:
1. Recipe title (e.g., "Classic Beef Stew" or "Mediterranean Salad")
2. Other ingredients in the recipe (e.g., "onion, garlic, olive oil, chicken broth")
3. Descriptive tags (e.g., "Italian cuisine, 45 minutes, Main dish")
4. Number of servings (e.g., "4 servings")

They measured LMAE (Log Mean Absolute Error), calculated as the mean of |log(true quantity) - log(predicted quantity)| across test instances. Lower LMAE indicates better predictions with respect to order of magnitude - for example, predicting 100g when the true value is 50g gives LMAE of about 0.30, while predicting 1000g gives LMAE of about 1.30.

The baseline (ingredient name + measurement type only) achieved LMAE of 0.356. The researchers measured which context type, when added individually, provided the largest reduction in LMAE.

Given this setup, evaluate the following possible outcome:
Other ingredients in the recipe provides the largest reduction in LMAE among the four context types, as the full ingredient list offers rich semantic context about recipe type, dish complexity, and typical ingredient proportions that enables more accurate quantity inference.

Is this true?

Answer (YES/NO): NO